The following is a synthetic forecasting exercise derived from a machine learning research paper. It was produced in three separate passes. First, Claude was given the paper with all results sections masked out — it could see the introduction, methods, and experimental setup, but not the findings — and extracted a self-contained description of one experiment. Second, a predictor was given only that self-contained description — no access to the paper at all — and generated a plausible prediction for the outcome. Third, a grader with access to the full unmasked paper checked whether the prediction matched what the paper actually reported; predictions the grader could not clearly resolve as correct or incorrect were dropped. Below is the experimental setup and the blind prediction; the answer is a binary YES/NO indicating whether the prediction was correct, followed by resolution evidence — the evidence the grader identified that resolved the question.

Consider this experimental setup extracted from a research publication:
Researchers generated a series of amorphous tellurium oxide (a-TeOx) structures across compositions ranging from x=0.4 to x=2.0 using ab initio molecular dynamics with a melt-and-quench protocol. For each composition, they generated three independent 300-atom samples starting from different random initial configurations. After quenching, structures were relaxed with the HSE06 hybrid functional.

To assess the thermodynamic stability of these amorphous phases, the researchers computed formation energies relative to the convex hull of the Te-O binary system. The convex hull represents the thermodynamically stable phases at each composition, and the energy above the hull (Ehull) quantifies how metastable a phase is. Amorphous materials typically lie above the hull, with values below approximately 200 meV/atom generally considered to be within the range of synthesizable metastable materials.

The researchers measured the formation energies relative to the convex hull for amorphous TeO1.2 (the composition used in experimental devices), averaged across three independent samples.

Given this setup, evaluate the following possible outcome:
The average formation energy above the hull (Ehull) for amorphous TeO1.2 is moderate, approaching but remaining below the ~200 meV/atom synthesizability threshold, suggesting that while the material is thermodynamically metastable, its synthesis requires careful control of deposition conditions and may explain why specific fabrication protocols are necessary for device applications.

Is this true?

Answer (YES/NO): NO